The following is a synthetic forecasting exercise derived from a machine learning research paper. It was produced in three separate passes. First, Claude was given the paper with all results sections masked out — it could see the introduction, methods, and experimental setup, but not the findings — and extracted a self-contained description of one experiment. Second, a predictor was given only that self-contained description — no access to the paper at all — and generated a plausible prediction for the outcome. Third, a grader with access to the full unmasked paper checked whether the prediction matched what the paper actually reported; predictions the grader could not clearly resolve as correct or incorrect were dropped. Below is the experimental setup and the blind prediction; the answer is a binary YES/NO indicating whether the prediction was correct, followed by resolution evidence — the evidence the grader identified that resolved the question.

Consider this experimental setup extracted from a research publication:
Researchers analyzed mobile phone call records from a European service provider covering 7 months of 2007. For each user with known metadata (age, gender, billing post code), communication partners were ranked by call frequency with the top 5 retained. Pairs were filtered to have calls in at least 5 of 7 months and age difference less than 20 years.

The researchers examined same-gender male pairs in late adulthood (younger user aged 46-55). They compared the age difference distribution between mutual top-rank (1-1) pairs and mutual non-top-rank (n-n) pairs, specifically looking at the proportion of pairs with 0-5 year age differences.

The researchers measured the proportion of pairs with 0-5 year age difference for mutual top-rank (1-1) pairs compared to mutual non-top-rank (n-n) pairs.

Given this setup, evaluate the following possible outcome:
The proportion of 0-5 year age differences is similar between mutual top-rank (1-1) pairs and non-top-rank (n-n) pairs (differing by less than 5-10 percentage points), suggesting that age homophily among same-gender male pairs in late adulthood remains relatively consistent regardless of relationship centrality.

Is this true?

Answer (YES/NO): NO